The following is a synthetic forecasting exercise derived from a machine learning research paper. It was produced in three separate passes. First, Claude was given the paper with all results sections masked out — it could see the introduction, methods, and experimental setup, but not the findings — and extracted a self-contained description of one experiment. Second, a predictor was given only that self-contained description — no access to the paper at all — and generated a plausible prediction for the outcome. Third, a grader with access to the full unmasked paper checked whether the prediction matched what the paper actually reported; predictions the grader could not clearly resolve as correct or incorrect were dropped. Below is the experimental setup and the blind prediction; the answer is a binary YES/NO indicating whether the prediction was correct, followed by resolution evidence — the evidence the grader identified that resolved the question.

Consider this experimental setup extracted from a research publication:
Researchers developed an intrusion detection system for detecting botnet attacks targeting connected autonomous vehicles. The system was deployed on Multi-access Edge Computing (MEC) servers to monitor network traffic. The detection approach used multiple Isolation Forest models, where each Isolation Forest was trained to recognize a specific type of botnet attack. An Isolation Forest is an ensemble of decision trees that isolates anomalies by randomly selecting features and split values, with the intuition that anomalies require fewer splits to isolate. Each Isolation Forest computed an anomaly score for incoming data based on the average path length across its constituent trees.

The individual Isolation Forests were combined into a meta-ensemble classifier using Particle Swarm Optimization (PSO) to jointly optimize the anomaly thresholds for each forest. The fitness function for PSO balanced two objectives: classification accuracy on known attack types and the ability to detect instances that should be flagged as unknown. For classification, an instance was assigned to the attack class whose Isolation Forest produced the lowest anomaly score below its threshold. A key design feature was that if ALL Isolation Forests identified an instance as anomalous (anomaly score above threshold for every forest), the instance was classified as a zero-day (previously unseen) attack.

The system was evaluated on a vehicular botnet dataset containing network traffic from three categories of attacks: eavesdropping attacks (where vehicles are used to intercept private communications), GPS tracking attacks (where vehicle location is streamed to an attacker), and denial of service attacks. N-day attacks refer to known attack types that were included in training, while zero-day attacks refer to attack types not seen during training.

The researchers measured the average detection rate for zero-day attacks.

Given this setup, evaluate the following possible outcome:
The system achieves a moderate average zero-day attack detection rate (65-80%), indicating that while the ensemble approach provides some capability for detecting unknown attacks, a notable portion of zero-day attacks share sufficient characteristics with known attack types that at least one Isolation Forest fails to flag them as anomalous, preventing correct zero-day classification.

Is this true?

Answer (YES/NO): YES